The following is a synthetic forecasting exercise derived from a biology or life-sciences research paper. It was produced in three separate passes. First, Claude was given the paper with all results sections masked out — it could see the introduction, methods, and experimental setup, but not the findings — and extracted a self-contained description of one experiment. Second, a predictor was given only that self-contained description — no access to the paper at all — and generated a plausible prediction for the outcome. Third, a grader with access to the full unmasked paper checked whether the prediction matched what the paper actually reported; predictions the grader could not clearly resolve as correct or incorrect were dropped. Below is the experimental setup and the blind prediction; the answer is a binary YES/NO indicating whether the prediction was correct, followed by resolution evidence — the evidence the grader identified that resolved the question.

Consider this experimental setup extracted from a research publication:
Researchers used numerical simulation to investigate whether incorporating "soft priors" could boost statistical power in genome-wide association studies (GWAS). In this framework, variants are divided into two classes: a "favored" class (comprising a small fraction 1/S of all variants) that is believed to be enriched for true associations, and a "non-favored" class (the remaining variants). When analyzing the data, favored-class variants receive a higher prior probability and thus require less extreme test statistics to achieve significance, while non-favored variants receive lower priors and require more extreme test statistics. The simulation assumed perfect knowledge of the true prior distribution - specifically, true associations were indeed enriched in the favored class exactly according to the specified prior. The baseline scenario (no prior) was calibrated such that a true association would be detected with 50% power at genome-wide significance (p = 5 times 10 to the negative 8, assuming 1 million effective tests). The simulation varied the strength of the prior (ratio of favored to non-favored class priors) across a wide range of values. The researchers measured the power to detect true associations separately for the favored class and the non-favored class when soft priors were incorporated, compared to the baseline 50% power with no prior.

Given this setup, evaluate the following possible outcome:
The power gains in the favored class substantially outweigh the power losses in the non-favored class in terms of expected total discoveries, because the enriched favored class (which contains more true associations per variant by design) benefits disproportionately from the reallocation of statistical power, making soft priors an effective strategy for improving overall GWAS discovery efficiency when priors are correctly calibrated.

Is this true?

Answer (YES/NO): NO